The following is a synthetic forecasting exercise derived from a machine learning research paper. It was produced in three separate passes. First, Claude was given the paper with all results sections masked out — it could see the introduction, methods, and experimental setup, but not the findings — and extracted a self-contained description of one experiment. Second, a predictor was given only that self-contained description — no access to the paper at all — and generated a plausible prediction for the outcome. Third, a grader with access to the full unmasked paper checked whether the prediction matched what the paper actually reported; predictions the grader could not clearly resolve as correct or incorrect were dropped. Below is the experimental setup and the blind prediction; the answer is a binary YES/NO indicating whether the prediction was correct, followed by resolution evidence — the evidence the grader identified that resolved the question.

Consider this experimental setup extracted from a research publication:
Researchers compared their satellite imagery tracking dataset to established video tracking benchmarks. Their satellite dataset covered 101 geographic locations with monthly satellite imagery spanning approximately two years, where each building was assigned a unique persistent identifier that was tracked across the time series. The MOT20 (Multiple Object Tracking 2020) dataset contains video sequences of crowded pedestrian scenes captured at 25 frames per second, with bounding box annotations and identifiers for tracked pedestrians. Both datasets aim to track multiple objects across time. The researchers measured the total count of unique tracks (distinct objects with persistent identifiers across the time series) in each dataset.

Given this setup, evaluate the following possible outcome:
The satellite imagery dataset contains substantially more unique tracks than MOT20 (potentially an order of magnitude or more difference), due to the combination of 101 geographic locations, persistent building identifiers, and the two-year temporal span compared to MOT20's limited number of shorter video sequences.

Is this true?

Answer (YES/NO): YES